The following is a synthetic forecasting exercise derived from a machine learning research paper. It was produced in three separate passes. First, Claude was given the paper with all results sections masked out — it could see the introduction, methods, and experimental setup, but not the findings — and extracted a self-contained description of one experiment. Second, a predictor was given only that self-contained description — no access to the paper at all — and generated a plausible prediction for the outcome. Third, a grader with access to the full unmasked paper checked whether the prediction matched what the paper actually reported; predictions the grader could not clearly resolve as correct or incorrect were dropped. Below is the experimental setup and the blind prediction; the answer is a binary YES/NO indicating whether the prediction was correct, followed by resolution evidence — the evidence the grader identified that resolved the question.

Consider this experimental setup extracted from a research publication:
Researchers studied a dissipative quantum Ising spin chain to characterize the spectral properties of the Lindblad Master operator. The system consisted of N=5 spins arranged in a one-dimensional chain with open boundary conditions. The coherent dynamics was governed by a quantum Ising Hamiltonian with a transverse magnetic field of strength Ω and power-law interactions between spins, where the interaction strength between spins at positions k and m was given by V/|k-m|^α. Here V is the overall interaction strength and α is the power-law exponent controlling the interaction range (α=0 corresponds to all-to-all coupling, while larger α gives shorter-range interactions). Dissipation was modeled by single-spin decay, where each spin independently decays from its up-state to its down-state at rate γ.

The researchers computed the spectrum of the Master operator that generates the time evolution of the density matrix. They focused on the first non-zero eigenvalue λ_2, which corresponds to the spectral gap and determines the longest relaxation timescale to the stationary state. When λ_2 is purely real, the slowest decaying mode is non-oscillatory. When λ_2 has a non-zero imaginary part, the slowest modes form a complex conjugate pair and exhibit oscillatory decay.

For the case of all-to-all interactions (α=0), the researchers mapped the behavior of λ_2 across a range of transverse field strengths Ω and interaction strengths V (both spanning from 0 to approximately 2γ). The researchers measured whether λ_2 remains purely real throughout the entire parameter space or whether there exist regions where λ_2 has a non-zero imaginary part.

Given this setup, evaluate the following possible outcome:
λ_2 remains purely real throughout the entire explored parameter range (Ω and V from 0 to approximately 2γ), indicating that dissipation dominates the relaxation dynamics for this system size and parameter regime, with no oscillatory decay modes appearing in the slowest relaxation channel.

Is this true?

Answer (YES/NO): NO